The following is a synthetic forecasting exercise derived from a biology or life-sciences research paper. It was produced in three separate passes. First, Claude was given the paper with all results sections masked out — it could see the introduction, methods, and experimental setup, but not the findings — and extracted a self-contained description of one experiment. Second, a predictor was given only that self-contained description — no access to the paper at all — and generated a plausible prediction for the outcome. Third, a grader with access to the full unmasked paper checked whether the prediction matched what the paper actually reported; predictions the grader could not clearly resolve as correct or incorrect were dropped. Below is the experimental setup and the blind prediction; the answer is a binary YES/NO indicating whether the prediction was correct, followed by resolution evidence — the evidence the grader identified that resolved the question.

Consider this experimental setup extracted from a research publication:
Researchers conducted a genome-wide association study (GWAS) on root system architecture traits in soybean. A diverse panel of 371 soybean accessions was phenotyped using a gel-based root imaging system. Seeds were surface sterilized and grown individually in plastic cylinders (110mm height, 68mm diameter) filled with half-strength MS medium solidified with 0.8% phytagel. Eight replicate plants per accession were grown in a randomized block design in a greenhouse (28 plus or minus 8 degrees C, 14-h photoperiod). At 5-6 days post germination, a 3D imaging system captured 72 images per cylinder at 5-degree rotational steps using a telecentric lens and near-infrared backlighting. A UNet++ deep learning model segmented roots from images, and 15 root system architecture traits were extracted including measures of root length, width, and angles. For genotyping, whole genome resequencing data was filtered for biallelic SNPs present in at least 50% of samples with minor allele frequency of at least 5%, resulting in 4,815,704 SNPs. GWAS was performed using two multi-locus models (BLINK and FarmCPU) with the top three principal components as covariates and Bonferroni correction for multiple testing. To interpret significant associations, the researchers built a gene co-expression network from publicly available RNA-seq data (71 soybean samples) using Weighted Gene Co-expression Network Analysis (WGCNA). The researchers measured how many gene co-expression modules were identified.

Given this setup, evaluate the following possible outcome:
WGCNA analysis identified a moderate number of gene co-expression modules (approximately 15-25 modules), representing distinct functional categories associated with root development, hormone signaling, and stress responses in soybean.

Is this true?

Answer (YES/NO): NO